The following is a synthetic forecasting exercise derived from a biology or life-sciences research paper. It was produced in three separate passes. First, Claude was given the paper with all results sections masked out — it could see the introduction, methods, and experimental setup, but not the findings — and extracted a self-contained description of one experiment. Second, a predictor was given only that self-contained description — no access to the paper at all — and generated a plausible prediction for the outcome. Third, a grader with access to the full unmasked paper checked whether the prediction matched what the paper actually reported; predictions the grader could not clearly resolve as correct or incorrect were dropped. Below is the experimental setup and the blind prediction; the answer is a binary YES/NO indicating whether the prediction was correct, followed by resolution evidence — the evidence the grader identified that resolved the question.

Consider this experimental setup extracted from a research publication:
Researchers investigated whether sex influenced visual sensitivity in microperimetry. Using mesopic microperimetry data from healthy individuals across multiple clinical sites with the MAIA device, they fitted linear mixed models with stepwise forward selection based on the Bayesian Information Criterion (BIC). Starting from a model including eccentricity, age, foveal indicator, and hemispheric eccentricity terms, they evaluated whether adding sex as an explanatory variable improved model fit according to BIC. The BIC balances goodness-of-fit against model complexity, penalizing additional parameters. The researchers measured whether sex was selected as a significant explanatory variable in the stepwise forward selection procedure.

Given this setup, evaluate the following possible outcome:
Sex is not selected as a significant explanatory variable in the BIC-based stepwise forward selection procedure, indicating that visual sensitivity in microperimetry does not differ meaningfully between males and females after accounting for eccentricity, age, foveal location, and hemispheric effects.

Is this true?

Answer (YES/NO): YES